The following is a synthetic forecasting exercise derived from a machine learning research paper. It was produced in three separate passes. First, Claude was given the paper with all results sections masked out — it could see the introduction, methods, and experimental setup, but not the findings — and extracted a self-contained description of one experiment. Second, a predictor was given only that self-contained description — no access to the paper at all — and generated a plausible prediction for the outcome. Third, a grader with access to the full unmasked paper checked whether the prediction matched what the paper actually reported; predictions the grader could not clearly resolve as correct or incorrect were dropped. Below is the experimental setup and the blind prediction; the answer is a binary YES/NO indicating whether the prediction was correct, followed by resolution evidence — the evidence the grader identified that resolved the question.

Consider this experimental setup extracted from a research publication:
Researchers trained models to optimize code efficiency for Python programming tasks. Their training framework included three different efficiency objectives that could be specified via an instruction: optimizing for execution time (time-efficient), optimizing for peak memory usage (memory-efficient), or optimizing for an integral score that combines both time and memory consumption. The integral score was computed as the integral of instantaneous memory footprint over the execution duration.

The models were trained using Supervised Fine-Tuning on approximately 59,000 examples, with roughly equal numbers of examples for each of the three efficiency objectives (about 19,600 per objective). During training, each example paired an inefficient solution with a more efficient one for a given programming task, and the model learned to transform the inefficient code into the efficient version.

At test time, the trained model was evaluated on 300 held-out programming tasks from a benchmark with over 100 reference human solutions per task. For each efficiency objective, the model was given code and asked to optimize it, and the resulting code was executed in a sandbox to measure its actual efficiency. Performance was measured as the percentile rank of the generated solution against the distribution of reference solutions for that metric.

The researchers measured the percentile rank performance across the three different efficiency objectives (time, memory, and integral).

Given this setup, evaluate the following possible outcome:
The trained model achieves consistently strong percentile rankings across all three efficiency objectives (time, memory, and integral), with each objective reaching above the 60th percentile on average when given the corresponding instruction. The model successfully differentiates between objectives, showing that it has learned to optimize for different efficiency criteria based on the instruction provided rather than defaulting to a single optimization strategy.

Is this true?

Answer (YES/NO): NO